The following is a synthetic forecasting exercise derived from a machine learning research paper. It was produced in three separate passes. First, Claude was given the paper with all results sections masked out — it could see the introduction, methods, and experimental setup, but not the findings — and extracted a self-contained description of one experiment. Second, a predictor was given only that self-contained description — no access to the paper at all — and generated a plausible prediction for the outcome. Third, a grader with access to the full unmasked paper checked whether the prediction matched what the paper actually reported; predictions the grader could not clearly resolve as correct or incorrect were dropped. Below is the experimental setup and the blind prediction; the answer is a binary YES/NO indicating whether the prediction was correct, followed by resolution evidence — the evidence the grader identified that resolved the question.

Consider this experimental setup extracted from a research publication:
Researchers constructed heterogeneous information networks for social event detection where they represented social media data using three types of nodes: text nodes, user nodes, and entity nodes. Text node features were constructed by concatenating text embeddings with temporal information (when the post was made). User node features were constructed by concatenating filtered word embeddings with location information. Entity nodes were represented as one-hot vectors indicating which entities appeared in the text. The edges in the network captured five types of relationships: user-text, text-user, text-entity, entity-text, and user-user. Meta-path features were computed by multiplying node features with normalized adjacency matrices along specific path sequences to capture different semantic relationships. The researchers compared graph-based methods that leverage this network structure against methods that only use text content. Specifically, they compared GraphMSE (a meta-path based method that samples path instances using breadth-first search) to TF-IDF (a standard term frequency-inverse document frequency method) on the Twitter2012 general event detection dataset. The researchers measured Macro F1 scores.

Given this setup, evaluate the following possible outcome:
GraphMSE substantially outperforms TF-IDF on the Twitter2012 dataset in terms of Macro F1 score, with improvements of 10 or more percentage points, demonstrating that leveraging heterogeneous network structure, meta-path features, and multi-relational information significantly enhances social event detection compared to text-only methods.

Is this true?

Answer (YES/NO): YES